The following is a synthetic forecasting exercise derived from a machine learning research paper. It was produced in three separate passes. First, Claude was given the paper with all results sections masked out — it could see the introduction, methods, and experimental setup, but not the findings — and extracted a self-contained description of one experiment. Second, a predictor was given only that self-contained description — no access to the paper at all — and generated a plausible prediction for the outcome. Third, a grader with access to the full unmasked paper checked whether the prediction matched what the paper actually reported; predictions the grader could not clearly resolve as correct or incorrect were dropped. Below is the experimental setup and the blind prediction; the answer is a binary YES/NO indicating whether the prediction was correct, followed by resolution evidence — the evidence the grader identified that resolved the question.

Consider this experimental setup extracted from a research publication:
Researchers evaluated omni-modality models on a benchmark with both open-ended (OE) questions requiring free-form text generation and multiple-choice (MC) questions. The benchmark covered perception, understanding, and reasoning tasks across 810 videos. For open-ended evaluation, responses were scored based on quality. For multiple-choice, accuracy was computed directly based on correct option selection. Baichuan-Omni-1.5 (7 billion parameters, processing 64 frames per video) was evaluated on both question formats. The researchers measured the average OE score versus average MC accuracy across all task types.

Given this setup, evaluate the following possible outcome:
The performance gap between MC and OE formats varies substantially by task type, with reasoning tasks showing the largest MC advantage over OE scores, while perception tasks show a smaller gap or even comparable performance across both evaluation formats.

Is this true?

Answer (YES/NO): YES